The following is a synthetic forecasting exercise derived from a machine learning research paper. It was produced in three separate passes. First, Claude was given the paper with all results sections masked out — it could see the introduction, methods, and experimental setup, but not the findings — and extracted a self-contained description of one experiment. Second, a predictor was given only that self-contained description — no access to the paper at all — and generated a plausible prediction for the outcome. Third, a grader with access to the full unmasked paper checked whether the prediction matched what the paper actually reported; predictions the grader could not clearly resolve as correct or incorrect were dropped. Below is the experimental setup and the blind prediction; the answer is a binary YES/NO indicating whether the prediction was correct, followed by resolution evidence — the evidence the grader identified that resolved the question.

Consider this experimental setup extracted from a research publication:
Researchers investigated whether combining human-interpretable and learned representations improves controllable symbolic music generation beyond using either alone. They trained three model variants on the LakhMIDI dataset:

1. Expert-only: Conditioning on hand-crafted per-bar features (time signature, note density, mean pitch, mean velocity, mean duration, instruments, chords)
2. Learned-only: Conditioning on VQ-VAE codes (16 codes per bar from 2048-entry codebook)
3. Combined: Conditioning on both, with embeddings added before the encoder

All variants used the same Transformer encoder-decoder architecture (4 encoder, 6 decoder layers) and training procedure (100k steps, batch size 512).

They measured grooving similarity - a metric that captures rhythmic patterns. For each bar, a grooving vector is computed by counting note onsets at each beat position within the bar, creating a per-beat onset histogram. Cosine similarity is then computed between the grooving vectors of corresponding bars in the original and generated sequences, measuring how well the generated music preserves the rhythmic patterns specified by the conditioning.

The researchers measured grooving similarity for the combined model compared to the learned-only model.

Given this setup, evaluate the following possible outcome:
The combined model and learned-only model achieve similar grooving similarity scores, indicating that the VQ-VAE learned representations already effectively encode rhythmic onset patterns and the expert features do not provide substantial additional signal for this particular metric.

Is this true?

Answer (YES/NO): NO